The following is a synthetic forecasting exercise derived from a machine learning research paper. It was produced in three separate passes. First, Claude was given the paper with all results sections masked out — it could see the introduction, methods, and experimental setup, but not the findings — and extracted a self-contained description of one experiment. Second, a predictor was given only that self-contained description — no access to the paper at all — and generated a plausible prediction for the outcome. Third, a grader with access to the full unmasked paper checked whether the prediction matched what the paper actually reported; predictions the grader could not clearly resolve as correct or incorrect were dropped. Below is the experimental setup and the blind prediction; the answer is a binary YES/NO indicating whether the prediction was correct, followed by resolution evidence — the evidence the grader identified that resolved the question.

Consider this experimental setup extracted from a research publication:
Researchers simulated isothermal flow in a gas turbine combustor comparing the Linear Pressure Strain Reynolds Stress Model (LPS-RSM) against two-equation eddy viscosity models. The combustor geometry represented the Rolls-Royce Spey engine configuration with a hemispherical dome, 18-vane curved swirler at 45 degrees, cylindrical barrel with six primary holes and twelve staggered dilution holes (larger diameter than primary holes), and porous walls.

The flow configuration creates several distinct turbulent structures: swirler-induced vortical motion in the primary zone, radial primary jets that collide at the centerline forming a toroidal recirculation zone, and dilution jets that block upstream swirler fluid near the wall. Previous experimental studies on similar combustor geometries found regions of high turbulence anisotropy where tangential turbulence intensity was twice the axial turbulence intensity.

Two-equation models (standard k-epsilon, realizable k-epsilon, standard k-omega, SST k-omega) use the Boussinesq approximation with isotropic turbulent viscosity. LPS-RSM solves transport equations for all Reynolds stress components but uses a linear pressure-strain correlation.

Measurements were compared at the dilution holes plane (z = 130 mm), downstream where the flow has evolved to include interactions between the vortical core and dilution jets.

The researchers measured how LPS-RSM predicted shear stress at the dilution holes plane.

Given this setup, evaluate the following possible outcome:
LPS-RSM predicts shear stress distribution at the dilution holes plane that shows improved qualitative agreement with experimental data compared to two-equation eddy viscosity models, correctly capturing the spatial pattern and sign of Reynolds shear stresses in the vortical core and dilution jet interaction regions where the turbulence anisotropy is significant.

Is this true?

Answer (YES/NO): NO